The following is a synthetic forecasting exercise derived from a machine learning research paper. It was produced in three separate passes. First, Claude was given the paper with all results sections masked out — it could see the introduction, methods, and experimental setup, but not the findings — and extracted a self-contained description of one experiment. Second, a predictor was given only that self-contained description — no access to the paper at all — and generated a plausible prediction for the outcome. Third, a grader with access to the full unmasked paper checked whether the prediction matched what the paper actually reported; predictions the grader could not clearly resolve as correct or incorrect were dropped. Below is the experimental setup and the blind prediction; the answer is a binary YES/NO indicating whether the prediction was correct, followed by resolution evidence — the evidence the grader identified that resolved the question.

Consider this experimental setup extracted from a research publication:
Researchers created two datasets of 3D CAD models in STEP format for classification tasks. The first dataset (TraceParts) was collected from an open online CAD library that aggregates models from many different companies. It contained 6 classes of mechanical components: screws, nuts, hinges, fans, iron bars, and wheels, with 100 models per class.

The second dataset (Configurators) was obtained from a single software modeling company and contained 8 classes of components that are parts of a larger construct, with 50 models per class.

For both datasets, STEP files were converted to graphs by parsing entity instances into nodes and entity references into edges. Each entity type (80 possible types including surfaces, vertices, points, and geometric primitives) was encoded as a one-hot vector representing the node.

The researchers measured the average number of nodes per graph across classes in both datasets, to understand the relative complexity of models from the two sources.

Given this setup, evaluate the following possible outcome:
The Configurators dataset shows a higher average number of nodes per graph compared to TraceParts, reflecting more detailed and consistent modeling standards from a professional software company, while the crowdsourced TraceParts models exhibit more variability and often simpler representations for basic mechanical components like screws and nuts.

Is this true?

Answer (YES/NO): YES